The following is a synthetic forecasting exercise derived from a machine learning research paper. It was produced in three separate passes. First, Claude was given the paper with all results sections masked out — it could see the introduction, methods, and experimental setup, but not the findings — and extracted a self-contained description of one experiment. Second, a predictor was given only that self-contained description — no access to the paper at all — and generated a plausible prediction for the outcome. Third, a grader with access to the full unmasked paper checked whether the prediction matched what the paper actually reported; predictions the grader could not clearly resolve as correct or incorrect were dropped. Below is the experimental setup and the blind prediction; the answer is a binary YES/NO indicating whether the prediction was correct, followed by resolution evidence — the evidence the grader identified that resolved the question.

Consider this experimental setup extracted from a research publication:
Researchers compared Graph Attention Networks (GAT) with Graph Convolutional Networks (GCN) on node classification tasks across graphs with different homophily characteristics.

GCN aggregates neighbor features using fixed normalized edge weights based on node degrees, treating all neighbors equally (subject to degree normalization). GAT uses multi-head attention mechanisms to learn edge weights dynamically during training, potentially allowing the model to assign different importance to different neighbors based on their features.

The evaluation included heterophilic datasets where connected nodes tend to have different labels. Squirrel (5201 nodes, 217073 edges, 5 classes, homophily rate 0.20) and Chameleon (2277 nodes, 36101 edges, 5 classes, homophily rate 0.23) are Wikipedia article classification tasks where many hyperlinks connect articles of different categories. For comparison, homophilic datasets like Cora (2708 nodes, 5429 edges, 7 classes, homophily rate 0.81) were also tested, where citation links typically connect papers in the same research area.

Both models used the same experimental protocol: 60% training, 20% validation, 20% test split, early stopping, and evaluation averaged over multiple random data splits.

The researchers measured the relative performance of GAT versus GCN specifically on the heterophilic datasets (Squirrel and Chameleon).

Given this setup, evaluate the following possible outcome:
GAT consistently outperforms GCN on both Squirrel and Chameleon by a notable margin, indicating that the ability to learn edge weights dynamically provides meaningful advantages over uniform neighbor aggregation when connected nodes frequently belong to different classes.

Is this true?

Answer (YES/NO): NO